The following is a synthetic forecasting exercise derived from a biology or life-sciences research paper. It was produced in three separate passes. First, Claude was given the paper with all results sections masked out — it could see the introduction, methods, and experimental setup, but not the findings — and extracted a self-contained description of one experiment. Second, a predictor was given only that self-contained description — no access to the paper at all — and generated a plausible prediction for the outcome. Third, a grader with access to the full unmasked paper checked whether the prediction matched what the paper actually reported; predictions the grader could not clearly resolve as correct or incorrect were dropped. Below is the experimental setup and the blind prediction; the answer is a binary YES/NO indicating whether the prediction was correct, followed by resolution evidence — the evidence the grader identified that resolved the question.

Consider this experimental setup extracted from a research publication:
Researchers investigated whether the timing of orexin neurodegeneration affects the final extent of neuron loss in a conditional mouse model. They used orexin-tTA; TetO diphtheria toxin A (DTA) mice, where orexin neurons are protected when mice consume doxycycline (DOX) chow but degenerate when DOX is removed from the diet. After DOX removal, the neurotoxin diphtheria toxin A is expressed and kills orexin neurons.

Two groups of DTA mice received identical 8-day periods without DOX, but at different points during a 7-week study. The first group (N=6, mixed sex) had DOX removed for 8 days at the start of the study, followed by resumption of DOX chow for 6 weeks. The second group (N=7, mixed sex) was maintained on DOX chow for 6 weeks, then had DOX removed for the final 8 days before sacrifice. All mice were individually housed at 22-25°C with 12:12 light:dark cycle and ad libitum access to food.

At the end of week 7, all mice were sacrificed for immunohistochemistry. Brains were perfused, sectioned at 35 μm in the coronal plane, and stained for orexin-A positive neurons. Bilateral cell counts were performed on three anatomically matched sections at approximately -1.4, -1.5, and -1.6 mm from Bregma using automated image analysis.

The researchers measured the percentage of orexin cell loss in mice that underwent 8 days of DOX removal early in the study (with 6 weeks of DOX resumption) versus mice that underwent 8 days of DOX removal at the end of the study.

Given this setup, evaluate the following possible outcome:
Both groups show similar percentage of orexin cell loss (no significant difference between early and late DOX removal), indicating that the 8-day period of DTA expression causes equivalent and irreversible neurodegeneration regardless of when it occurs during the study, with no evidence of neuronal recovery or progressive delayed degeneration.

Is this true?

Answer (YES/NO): NO